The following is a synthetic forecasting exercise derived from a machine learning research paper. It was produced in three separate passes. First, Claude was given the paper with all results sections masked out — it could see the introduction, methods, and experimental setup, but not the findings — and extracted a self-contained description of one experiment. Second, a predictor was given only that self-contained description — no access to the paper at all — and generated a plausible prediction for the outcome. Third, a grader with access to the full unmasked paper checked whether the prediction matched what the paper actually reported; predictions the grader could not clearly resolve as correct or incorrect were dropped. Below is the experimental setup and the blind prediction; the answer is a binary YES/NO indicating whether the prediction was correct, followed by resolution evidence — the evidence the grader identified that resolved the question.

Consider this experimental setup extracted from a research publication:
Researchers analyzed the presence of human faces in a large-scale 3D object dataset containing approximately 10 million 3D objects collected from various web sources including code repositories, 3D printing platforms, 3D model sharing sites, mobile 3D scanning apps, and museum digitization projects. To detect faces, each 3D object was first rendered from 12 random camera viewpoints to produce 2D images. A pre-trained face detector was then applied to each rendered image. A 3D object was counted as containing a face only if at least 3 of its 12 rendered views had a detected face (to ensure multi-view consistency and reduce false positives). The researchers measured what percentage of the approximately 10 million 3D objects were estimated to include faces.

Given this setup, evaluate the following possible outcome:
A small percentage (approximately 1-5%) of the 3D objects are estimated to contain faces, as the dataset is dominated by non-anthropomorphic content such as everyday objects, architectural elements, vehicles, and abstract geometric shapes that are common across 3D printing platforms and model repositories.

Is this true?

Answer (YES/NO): YES